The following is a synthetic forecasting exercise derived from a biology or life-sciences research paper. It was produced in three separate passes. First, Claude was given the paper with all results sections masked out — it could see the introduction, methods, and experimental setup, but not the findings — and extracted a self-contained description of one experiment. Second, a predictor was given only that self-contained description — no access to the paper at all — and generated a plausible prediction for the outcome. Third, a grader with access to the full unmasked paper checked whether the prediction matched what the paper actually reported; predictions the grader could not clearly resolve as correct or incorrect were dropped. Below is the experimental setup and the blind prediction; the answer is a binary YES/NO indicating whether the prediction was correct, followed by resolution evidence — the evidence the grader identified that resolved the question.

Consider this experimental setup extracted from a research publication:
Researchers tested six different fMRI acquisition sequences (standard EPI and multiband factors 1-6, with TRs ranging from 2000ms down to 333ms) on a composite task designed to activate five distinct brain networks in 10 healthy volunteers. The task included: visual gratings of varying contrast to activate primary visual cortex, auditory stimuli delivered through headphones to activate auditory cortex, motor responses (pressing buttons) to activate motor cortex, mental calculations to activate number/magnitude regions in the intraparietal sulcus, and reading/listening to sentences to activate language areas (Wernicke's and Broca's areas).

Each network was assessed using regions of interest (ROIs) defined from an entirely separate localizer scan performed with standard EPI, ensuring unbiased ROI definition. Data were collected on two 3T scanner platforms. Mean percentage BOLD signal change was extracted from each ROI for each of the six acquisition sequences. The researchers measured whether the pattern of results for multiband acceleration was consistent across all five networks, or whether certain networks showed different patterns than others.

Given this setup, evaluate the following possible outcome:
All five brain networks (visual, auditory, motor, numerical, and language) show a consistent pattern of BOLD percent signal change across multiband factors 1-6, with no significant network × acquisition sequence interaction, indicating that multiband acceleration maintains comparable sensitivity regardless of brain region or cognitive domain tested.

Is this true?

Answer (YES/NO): NO